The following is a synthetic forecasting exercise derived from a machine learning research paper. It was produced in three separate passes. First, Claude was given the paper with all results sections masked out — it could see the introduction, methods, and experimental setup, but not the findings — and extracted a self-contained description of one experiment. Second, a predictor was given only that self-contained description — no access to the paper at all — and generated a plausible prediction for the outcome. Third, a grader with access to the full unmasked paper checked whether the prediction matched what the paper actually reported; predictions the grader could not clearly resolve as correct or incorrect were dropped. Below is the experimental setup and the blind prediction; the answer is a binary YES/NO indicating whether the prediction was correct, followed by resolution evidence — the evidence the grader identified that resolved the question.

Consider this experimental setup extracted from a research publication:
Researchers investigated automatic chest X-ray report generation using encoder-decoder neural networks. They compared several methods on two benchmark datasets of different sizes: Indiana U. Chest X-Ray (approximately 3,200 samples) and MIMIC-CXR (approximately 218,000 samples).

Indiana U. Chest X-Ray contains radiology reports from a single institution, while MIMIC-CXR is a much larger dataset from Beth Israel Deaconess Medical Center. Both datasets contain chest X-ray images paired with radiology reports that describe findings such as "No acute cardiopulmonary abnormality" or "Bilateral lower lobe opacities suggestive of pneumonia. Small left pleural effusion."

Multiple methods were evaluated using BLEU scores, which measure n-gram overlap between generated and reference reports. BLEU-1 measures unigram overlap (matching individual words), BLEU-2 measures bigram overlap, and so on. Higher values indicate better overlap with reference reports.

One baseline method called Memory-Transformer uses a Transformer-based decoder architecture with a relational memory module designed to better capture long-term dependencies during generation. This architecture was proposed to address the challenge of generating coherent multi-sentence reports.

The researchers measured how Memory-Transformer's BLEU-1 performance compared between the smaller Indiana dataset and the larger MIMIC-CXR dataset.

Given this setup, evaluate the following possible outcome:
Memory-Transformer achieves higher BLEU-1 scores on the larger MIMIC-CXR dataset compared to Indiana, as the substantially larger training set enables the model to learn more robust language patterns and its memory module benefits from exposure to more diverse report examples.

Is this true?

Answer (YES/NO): NO